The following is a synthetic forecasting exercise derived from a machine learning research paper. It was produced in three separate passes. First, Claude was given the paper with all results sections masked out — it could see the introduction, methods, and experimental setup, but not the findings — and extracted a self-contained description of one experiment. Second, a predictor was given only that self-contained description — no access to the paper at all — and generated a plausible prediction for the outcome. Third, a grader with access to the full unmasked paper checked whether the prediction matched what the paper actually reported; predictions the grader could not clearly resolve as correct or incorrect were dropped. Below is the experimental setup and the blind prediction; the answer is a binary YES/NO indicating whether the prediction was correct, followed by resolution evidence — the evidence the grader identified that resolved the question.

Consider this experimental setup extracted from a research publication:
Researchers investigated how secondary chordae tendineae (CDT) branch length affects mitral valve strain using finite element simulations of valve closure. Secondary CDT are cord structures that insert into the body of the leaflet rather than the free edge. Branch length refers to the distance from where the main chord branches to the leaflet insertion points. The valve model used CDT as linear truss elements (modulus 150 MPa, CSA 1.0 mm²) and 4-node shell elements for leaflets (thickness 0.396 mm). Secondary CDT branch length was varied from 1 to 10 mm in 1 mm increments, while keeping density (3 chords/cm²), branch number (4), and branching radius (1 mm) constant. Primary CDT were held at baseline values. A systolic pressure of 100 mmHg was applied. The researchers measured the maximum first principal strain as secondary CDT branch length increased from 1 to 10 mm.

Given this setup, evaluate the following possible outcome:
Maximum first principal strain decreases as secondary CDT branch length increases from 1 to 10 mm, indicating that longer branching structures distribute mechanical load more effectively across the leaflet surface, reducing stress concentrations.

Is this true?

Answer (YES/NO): YES